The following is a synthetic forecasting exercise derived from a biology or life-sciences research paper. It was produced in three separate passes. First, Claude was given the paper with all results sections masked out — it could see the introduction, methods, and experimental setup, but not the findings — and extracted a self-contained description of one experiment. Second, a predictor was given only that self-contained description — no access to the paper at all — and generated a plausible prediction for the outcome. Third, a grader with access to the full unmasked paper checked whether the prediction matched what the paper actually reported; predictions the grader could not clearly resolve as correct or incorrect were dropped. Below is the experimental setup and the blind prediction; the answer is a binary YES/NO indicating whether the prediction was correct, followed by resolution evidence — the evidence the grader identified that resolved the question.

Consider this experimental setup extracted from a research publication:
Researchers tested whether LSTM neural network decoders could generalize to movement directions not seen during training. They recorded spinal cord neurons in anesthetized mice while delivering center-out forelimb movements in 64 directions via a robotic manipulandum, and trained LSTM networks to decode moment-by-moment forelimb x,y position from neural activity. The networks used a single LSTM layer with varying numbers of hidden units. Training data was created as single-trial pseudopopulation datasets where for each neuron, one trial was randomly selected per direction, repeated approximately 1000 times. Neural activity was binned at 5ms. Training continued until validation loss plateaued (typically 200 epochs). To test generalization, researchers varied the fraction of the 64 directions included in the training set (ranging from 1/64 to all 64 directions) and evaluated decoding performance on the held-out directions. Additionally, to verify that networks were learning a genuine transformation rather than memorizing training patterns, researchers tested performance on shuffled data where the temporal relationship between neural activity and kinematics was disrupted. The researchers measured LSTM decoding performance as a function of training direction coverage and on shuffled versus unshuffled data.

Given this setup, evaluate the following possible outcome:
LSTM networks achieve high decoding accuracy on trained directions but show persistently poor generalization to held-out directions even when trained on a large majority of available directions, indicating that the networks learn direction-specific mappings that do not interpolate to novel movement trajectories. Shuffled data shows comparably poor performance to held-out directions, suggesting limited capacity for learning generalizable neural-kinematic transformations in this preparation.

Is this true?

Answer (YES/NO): NO